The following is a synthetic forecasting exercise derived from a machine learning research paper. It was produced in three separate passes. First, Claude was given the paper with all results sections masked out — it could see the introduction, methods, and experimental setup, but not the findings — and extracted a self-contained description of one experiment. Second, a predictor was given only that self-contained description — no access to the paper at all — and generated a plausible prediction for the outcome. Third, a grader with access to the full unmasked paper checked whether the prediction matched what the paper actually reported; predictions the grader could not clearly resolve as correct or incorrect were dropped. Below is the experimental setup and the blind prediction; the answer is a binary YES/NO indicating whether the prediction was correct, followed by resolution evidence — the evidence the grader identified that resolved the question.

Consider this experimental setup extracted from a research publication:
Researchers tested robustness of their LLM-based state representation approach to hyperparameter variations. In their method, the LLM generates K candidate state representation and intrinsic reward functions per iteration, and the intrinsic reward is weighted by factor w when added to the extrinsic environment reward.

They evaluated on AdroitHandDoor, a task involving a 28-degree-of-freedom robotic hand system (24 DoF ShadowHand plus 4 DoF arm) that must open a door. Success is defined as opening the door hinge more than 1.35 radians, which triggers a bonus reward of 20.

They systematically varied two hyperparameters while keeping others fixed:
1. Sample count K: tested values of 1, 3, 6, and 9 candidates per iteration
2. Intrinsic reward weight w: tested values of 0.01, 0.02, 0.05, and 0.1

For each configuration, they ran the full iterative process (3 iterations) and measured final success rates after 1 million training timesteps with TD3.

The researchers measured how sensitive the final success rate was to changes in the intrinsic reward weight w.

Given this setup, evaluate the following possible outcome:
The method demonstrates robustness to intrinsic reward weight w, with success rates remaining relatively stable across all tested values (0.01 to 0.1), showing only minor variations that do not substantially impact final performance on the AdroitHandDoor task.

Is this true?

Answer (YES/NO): YES